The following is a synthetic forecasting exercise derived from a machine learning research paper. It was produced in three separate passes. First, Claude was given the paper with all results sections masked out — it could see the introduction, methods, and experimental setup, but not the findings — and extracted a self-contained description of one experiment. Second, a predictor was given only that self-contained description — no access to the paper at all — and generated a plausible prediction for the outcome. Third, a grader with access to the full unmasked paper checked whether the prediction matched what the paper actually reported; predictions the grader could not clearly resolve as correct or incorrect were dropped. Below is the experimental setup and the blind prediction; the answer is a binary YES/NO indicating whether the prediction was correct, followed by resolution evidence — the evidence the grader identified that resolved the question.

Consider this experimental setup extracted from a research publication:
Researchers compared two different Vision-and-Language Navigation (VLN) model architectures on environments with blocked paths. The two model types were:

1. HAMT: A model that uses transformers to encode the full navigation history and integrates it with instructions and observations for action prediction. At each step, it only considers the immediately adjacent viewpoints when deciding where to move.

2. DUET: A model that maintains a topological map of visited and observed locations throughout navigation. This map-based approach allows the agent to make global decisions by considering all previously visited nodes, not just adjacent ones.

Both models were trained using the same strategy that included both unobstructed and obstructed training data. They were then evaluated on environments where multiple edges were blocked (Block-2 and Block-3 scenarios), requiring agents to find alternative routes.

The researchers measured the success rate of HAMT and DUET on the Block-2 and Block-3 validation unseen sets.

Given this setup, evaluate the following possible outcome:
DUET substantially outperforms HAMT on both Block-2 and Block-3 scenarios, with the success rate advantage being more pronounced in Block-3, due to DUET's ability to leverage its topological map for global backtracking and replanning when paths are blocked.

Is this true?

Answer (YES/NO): YES